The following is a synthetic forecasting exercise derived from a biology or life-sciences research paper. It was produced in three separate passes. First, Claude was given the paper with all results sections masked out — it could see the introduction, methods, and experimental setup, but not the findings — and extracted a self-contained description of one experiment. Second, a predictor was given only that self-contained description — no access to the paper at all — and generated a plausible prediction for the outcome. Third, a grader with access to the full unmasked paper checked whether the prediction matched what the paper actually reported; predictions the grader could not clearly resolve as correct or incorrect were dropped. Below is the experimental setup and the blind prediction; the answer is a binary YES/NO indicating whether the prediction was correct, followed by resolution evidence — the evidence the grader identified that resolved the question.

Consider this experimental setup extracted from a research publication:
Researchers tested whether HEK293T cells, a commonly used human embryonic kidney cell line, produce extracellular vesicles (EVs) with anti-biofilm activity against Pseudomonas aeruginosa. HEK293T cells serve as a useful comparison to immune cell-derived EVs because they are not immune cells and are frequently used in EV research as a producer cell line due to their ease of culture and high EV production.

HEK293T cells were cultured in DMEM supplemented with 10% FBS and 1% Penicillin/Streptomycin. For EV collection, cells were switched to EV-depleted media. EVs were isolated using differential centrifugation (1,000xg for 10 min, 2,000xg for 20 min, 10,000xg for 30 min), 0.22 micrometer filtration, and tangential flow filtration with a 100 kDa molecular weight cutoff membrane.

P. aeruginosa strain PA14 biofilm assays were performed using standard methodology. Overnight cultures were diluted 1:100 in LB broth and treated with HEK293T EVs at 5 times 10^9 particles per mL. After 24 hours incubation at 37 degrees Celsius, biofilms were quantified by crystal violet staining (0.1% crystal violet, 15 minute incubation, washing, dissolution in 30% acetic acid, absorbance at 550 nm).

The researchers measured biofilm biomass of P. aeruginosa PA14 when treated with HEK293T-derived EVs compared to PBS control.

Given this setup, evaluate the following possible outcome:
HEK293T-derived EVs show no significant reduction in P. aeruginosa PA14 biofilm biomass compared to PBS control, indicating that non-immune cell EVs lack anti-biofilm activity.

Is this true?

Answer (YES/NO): YES